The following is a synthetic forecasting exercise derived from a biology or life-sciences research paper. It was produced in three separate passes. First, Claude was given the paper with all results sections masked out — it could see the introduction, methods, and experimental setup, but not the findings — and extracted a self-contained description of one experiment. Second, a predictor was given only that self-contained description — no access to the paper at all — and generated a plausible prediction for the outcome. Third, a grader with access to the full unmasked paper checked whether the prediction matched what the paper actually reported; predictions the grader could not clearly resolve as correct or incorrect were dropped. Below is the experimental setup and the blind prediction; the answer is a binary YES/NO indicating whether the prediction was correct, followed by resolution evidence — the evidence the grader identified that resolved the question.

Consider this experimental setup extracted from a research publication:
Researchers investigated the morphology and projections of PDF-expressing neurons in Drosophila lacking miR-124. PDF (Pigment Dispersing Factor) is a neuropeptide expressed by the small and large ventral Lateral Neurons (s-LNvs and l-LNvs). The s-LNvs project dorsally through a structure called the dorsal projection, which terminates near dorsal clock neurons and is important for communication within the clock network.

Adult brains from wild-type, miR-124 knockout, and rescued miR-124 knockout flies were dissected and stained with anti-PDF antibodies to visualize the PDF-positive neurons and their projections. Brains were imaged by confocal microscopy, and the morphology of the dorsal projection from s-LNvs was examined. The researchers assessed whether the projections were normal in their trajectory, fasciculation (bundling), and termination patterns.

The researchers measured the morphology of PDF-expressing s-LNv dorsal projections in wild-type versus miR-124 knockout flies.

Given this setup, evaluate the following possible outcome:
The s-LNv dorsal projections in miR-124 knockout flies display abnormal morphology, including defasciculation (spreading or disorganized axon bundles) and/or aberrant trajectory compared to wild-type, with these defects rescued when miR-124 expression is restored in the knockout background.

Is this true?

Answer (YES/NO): NO